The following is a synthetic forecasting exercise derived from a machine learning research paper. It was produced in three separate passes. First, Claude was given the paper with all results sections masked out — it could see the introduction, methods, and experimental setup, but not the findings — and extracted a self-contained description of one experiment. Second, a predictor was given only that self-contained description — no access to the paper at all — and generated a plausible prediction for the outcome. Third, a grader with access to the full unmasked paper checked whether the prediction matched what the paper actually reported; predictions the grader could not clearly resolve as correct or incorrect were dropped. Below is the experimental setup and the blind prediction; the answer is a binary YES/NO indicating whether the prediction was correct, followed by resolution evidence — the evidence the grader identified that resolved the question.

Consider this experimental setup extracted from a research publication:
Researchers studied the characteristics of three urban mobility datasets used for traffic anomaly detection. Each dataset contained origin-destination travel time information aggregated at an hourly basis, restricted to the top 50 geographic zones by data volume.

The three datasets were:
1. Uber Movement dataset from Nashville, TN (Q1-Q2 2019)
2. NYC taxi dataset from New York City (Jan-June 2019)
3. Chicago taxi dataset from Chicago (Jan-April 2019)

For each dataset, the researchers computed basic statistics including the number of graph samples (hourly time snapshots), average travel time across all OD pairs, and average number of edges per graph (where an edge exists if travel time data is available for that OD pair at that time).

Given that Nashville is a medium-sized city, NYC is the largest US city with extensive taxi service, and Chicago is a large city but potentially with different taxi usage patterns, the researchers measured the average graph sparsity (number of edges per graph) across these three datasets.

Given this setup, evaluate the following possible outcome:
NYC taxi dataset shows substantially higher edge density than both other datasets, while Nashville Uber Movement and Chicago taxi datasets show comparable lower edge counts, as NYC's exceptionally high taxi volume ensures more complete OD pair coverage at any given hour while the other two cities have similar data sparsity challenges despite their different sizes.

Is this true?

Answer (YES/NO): NO